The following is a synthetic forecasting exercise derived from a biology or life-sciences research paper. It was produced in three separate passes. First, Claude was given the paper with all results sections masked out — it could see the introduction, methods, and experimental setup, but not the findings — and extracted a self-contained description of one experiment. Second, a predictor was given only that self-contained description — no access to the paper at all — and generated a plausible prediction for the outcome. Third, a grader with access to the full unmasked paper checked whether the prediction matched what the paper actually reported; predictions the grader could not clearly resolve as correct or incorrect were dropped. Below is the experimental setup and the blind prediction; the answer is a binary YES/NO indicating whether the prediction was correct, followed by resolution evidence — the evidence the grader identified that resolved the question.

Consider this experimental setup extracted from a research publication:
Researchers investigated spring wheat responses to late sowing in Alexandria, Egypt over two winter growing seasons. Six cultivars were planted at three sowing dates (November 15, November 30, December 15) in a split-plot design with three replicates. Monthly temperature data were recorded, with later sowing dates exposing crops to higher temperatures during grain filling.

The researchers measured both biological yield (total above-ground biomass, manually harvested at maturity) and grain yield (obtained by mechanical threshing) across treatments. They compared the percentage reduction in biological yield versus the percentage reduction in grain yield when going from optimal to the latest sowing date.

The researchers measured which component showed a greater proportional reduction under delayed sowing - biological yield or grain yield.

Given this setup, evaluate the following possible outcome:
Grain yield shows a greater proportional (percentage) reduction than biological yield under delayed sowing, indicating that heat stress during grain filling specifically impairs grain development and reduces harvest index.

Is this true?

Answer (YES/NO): NO